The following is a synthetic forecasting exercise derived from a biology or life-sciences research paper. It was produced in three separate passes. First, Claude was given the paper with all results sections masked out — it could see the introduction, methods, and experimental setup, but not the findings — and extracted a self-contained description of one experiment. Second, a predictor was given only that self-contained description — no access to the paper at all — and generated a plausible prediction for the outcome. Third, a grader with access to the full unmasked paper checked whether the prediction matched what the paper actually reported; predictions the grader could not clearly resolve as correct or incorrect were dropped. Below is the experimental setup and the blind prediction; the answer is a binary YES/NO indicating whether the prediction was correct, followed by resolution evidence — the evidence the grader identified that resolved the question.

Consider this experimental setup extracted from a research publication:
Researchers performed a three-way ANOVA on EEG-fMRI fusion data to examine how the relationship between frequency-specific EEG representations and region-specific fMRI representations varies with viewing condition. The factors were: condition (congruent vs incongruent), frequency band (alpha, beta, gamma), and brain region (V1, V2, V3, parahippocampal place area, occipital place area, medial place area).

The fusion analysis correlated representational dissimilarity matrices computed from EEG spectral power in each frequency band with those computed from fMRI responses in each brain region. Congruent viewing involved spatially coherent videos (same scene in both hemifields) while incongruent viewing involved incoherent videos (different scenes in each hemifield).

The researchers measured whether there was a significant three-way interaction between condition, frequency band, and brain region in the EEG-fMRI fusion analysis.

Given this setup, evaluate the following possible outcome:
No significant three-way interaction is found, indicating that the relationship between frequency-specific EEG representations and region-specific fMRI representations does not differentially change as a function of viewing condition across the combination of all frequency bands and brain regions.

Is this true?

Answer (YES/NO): NO